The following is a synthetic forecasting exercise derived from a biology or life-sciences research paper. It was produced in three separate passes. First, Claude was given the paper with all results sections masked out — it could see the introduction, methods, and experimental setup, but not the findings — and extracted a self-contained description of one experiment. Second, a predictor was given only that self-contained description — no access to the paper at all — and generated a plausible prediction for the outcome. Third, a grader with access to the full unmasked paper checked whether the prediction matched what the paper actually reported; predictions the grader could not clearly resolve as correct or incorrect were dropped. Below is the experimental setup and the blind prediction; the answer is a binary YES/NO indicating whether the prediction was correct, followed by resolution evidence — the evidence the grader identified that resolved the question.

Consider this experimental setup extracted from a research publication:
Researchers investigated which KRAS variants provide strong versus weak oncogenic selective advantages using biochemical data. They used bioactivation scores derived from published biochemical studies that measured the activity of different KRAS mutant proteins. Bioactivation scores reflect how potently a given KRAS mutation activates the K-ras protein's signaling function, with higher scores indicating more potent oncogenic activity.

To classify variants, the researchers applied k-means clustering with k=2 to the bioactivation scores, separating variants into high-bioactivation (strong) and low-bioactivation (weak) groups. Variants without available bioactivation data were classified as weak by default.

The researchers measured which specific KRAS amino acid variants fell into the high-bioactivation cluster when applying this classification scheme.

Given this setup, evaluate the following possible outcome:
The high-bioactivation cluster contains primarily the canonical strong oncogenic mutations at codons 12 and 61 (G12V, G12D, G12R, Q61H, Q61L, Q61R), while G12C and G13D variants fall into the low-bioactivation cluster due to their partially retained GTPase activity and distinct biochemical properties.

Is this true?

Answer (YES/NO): NO